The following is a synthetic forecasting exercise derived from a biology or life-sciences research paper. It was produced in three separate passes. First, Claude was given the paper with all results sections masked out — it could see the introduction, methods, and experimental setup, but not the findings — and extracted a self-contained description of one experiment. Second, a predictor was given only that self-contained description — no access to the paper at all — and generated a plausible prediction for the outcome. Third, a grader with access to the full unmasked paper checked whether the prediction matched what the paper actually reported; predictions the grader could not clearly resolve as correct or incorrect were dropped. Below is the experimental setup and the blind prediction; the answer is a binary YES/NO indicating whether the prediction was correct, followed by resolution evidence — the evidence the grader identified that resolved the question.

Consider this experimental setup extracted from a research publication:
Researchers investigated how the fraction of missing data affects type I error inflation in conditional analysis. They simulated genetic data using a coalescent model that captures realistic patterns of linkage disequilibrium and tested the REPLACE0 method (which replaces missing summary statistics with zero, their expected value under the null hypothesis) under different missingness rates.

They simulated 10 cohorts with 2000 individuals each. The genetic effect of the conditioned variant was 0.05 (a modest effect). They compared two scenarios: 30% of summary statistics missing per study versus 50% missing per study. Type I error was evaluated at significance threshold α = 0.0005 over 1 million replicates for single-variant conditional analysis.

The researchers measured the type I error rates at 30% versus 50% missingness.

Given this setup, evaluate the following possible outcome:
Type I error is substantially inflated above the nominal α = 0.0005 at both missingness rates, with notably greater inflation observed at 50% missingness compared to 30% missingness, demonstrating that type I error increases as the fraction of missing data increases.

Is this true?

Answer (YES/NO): YES